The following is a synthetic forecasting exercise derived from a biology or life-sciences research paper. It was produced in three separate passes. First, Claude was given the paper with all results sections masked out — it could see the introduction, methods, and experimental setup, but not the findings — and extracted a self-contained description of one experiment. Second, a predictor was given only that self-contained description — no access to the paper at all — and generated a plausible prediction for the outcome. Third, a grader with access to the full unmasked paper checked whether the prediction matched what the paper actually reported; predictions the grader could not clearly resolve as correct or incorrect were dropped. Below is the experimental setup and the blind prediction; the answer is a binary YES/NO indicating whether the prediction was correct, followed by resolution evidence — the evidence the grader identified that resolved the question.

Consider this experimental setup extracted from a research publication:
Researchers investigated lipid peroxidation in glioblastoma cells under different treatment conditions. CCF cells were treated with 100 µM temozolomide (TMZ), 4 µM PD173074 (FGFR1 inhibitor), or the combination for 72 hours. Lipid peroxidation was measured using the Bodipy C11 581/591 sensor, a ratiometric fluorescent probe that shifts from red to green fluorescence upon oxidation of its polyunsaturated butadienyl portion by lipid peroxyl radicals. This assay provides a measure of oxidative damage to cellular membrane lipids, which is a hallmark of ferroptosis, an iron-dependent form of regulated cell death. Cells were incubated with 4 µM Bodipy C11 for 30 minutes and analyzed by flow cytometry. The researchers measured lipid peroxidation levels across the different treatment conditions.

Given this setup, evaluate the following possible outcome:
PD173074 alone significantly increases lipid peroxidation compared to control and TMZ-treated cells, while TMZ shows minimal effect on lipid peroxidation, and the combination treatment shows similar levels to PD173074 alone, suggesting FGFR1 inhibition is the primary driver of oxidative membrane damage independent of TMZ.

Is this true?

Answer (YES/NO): NO